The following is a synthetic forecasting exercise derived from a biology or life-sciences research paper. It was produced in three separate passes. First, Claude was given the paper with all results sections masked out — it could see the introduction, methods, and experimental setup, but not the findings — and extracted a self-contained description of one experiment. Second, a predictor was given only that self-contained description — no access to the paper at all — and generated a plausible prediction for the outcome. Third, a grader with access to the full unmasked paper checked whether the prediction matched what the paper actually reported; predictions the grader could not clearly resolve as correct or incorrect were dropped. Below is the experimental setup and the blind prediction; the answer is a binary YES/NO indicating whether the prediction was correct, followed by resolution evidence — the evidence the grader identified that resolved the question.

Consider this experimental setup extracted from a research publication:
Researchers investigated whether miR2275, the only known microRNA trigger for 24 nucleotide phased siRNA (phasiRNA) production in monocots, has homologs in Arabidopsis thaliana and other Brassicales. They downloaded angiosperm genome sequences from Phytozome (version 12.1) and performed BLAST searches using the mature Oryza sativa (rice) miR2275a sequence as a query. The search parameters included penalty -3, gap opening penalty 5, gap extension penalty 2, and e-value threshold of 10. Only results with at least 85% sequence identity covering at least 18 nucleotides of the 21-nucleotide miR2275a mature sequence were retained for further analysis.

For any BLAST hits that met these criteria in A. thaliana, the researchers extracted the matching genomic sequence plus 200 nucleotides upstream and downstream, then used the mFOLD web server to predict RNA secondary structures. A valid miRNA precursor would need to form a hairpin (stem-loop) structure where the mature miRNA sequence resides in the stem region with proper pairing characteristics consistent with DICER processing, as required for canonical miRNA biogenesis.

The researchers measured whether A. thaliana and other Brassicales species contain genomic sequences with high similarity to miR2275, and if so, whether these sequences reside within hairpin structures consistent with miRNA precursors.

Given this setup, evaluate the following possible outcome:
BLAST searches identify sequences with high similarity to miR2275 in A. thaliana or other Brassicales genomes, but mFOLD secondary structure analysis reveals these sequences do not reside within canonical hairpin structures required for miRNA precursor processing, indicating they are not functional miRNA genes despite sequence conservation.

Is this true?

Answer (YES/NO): NO